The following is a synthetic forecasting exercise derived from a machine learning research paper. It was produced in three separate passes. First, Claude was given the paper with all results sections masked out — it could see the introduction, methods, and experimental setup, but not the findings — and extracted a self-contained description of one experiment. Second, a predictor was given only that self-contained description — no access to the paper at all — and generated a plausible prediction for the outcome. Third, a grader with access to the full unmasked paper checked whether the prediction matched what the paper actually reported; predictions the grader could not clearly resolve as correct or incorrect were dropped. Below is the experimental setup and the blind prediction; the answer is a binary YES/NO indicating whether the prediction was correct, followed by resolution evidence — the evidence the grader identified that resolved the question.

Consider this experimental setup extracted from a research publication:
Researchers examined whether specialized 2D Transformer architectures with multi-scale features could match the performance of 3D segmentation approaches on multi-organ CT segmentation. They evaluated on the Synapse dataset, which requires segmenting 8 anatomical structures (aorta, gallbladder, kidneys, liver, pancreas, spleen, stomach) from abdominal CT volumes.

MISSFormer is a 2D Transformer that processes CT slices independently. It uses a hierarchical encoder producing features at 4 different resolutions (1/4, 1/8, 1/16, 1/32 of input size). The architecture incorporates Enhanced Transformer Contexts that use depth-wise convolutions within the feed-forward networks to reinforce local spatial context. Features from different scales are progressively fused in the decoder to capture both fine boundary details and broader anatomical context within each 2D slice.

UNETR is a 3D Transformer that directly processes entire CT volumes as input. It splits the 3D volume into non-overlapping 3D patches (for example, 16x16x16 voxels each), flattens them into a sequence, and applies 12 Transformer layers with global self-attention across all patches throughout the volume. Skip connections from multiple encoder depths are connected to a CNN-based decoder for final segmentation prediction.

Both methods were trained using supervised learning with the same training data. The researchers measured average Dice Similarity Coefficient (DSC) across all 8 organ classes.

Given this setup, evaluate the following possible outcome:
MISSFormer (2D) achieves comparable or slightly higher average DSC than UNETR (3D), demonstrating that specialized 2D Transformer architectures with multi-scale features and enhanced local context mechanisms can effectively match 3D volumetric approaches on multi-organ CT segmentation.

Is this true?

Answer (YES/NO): YES